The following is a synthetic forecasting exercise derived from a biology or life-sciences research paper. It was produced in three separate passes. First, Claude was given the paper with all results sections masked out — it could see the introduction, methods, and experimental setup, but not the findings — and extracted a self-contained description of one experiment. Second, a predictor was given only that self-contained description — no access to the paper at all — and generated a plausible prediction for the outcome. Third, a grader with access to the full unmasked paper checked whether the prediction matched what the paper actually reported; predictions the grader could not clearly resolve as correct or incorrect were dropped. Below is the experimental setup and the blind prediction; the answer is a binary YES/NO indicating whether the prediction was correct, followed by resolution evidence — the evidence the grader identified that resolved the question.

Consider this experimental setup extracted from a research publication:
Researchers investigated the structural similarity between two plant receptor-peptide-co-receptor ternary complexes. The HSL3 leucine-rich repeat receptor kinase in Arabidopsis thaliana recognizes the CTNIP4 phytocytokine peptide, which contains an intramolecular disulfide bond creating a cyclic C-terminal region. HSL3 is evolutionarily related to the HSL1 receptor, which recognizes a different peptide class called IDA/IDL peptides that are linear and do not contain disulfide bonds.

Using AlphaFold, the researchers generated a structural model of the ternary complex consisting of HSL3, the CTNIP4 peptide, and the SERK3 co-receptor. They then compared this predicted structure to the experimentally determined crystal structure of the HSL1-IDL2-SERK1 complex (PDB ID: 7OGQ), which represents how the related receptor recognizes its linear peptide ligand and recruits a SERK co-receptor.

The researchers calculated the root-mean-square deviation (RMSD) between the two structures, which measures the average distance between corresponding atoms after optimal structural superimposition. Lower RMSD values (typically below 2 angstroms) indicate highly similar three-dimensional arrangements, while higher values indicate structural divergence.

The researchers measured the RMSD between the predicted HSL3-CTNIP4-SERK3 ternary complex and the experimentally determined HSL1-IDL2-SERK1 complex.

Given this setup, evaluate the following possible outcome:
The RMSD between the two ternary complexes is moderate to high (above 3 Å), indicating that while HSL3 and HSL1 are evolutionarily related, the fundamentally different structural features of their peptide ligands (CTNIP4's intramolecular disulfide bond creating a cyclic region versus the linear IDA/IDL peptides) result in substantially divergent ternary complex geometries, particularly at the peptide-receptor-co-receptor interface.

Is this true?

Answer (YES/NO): NO